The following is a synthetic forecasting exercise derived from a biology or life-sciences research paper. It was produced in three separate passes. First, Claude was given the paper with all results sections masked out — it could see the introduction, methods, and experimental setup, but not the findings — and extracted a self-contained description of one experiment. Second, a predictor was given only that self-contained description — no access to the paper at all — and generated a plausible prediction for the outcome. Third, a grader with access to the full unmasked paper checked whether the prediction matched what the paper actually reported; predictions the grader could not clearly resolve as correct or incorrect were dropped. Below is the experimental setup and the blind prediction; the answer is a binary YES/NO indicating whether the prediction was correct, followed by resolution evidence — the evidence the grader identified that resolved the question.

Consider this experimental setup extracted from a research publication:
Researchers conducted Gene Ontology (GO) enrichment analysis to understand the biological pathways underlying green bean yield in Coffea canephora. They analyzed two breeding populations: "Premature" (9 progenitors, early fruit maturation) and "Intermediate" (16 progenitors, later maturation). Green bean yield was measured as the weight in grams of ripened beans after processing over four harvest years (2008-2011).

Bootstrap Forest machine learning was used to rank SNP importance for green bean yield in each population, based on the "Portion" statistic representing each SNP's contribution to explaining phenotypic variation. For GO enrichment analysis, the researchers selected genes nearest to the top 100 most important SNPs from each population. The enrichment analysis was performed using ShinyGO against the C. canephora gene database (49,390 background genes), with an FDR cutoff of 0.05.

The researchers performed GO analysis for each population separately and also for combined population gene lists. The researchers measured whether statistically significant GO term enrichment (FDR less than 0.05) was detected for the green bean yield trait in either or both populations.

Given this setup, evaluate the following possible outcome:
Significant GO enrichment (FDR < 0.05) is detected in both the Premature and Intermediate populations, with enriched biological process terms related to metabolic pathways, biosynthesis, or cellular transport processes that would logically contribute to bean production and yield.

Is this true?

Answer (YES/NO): NO